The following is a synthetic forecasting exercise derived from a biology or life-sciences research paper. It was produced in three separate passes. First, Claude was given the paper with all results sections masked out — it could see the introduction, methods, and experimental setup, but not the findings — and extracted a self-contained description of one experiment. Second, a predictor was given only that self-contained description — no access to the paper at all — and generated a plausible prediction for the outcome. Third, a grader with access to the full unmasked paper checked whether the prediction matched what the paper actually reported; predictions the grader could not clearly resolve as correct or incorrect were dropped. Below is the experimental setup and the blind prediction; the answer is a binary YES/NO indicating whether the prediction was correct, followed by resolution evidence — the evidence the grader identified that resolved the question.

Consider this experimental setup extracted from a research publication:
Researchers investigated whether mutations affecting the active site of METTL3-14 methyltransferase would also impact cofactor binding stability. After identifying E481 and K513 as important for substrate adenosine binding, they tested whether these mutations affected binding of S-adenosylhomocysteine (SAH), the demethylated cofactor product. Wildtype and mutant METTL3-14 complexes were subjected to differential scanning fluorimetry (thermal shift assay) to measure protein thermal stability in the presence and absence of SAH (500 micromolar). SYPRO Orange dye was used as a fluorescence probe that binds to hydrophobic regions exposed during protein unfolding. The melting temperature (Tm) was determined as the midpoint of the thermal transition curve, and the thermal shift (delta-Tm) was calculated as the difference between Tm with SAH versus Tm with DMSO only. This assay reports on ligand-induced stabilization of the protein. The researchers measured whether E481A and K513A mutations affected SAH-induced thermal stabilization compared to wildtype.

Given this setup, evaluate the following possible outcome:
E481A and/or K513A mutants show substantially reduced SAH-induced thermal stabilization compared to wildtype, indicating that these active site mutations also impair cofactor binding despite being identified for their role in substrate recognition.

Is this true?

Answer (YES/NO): NO